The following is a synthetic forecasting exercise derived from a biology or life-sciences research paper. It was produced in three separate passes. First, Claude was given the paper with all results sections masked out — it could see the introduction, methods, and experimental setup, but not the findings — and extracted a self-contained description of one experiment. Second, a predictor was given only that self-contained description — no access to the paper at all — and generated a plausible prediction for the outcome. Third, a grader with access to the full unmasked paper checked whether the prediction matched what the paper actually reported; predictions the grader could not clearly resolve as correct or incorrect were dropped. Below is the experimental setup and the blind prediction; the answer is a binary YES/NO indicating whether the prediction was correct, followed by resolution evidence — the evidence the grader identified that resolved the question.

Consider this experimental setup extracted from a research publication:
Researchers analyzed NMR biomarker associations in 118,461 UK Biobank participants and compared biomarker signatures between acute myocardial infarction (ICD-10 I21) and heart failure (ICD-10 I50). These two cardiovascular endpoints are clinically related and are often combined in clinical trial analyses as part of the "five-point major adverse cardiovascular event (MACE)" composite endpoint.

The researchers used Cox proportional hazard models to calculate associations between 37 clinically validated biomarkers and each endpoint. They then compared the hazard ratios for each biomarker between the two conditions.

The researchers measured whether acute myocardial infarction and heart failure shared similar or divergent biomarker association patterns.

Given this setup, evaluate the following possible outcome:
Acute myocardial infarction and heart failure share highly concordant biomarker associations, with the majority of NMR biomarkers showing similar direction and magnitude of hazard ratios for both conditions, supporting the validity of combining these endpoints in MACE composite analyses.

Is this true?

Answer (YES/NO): NO